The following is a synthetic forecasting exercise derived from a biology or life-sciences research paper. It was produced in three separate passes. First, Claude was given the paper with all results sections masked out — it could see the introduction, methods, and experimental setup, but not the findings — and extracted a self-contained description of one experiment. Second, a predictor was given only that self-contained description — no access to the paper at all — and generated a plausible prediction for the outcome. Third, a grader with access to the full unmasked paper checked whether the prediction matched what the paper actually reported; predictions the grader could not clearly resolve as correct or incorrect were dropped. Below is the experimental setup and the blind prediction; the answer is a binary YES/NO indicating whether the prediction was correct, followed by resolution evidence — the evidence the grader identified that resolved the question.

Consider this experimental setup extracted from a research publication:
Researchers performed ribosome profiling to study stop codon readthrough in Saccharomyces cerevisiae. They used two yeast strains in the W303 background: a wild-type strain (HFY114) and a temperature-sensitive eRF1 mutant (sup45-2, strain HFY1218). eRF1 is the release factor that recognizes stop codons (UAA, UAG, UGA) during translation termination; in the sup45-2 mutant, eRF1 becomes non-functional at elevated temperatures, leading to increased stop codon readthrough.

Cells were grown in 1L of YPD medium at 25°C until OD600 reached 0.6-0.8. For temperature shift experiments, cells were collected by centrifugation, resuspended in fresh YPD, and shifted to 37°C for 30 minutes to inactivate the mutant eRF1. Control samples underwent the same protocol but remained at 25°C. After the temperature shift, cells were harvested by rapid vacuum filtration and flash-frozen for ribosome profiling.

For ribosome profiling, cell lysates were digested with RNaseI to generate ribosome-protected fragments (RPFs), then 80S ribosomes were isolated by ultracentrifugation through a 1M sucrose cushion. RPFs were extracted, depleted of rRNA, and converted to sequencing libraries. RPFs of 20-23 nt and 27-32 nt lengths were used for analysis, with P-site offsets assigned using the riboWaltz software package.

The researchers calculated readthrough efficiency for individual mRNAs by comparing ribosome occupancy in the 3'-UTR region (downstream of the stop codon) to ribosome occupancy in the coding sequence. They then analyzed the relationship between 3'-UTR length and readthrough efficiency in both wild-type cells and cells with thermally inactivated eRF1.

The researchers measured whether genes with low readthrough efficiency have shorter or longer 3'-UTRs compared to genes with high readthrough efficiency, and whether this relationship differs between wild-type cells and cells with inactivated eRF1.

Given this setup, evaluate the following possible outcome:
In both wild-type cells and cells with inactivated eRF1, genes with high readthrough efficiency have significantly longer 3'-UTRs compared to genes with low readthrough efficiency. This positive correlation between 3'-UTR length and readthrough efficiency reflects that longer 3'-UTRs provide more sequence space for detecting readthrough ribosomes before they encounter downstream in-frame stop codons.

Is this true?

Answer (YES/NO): NO